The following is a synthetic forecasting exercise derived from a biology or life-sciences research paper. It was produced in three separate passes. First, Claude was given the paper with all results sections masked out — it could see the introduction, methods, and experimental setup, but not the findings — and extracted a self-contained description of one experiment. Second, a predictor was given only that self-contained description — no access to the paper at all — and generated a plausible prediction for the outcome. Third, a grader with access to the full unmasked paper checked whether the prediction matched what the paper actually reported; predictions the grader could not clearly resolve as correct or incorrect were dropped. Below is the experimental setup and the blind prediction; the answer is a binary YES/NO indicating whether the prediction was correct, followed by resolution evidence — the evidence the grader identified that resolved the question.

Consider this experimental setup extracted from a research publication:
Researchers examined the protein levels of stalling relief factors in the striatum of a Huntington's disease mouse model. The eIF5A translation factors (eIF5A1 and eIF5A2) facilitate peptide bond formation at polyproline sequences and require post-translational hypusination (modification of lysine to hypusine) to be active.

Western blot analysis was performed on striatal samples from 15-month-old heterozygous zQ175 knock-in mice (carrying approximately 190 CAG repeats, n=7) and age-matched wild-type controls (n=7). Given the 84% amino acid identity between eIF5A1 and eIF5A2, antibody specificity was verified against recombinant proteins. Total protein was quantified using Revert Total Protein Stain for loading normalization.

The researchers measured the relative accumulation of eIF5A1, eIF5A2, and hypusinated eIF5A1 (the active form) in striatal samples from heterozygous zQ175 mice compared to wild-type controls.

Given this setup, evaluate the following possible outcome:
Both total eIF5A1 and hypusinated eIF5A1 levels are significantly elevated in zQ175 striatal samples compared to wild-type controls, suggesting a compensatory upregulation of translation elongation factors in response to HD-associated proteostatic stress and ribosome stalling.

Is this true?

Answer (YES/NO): YES